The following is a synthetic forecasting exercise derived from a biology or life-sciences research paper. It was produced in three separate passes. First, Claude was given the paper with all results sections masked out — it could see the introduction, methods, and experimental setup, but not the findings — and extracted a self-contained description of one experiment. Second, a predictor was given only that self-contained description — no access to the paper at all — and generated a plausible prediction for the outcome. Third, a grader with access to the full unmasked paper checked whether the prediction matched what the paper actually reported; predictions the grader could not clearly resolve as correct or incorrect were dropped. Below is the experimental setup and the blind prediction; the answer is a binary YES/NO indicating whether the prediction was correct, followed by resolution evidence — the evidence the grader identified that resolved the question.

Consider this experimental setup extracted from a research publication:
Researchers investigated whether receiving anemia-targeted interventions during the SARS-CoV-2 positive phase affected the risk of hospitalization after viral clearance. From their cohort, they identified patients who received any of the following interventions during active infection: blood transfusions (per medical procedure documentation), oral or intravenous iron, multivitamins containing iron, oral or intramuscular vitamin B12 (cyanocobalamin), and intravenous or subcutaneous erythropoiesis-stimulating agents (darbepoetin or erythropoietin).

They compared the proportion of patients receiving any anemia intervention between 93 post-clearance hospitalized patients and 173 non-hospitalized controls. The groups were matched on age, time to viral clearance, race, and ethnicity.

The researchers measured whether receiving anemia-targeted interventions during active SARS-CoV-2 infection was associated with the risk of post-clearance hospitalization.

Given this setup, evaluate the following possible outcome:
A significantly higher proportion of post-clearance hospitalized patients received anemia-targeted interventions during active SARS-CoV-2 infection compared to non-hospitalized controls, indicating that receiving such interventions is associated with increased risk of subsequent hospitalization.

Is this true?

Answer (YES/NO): NO